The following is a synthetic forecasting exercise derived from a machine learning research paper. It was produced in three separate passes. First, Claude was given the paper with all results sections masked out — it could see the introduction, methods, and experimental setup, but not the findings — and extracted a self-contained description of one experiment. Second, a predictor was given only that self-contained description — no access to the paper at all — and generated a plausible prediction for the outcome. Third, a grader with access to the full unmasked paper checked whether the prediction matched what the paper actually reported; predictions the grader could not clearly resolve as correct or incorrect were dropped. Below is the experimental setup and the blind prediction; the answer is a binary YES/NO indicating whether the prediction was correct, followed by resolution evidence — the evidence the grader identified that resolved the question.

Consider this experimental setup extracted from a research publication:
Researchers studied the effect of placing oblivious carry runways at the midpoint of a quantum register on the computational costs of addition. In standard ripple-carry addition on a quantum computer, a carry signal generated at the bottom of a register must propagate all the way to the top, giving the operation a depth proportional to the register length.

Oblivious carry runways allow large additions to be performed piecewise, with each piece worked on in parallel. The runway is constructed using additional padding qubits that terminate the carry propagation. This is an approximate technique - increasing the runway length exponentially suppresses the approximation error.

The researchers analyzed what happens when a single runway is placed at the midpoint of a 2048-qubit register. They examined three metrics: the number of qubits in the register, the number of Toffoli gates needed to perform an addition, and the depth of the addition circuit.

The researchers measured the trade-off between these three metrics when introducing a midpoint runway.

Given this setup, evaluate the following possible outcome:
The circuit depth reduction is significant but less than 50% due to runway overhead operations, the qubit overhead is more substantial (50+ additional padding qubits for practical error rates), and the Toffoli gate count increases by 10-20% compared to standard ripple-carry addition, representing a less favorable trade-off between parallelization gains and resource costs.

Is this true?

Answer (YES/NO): NO